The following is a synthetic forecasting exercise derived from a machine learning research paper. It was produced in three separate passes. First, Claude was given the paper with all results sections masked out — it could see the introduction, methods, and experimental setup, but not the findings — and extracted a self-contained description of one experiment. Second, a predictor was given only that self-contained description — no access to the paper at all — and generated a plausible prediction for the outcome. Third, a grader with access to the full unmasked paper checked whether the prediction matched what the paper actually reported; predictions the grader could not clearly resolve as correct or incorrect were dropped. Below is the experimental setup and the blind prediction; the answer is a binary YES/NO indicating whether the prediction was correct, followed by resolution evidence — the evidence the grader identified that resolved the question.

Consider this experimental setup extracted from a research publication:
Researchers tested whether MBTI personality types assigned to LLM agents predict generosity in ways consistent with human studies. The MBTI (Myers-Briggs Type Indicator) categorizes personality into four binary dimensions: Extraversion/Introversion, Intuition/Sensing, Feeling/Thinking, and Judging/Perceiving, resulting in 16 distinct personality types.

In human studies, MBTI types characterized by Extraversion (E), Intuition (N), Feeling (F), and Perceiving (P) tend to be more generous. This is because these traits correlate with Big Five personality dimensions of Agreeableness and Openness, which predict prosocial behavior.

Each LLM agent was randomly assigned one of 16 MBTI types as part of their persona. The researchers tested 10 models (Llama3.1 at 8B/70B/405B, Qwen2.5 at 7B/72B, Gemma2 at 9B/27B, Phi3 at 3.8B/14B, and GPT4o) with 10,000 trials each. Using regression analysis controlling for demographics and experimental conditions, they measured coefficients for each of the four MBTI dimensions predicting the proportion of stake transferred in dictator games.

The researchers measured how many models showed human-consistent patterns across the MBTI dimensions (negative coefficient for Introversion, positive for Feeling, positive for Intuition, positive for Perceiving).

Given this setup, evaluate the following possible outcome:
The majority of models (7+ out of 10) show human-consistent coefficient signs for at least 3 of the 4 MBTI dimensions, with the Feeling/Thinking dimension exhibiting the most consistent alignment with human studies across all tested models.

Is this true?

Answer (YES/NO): NO